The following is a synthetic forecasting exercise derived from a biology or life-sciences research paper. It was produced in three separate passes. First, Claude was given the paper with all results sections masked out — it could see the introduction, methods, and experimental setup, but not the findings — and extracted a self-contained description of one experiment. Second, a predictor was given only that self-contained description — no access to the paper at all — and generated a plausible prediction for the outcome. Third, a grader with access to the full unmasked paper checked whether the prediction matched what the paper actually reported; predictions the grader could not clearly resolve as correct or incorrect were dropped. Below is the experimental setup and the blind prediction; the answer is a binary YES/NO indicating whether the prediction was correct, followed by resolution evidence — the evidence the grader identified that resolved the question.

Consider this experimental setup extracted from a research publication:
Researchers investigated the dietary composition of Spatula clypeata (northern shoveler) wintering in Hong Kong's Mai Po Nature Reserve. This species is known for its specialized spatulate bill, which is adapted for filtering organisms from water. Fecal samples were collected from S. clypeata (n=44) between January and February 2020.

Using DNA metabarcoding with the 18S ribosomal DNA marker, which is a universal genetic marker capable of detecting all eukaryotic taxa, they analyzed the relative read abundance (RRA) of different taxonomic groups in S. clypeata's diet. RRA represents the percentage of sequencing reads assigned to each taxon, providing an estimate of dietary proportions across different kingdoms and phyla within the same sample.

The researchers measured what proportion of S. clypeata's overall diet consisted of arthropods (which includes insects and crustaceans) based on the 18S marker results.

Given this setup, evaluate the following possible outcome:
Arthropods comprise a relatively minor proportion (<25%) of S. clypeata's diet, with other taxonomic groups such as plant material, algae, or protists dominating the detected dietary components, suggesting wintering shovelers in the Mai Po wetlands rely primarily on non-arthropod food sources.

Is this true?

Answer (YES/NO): NO